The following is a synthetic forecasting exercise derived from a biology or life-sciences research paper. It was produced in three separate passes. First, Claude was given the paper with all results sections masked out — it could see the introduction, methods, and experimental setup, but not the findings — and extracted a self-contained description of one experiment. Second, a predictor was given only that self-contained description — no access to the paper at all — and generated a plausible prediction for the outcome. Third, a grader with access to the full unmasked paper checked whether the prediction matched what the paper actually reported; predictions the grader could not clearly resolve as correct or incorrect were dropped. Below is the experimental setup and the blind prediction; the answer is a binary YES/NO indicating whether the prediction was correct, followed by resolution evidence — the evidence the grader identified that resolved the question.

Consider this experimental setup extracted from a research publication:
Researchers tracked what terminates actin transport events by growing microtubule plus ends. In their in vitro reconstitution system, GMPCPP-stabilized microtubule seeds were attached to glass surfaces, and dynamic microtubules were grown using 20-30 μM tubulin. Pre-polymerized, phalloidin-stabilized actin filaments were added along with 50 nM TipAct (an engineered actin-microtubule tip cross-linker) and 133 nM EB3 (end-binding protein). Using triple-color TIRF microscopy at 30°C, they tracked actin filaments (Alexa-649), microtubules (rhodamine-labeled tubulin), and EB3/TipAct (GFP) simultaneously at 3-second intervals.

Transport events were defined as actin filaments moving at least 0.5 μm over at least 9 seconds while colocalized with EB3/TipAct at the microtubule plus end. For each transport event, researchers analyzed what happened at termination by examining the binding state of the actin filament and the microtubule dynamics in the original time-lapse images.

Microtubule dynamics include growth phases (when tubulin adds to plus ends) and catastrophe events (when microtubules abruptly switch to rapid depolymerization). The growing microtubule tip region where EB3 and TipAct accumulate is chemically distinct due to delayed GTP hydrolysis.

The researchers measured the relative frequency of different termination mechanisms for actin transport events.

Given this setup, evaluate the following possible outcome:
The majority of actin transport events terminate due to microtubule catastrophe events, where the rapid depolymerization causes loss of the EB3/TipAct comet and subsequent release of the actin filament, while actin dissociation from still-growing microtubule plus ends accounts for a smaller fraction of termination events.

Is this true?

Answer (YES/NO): YES